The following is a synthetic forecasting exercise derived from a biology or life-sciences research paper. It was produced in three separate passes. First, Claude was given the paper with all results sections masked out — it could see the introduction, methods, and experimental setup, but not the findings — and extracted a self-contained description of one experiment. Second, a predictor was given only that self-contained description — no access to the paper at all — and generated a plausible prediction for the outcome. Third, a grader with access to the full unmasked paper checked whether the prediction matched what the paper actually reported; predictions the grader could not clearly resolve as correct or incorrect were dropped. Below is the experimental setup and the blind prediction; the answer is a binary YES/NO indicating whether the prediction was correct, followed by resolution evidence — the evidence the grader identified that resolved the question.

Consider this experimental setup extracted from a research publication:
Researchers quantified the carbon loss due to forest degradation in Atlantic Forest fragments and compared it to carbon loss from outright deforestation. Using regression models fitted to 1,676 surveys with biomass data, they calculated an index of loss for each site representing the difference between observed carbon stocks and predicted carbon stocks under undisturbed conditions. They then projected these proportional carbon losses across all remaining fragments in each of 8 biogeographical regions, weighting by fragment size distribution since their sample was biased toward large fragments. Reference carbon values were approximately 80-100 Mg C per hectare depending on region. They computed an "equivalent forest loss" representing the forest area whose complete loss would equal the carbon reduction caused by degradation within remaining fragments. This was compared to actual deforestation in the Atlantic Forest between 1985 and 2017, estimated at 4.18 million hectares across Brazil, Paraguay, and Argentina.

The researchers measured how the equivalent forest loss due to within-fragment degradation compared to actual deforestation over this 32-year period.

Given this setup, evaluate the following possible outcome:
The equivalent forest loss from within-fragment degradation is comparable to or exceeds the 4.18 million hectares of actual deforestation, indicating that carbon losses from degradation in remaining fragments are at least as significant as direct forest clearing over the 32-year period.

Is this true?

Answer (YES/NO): YES